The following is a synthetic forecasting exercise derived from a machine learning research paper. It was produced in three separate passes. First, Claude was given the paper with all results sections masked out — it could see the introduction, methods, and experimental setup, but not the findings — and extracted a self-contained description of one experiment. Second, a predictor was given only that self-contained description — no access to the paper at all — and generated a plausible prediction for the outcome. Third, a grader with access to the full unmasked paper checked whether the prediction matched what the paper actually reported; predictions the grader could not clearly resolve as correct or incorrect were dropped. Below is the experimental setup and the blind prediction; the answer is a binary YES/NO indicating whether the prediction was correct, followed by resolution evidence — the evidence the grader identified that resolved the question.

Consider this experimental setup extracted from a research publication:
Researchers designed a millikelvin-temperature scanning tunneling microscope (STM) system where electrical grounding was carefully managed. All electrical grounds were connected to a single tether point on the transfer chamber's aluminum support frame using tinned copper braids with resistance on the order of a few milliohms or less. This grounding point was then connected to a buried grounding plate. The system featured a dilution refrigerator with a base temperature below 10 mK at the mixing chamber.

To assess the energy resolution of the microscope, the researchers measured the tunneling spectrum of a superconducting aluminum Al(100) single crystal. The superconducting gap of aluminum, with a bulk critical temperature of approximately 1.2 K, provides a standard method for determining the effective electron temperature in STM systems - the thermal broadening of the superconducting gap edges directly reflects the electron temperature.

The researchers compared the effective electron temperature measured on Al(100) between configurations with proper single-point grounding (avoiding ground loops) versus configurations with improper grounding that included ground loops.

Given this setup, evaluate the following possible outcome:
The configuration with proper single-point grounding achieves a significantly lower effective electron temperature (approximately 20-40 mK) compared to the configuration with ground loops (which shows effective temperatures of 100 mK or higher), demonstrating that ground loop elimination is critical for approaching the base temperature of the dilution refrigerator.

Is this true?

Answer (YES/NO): NO